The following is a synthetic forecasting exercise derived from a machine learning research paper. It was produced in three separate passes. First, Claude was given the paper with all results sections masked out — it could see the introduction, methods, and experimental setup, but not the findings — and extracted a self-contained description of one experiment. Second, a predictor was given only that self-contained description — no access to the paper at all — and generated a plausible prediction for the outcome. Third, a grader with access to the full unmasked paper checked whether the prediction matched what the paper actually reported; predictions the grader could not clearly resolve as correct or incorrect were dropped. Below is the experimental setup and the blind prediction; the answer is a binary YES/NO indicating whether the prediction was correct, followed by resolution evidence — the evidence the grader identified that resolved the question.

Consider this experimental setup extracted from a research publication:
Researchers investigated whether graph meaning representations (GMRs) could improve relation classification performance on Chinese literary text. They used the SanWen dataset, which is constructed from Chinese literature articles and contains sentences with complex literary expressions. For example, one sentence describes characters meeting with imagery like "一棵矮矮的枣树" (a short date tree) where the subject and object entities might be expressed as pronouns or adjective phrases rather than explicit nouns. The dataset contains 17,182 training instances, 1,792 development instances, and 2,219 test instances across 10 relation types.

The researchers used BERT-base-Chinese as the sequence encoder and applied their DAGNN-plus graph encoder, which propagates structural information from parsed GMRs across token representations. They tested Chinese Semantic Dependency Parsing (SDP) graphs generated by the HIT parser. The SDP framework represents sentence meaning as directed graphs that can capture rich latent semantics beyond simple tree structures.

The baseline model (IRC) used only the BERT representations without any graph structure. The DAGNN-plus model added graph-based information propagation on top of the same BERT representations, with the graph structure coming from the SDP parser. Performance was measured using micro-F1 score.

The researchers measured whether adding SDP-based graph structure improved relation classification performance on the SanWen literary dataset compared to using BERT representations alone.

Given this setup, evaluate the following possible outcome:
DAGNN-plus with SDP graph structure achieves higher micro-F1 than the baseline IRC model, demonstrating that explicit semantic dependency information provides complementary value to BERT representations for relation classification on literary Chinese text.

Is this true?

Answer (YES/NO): NO